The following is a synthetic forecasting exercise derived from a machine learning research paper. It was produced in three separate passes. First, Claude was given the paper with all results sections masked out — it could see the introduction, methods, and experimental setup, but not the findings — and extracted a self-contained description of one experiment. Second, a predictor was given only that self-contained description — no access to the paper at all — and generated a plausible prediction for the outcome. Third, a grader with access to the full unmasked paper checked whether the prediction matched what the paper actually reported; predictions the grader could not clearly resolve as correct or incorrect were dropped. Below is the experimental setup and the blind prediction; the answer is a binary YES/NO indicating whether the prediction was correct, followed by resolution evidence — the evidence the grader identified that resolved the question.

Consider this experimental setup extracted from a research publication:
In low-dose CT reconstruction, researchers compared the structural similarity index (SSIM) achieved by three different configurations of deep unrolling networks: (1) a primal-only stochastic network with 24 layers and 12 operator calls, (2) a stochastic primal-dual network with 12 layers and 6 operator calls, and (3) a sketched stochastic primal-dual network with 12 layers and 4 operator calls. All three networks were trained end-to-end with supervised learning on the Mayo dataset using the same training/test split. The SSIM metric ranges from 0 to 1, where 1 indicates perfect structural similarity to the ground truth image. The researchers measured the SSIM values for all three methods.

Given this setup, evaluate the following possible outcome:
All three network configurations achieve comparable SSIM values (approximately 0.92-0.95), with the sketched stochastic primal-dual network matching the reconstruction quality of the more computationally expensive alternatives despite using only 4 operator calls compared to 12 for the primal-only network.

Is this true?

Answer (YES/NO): NO